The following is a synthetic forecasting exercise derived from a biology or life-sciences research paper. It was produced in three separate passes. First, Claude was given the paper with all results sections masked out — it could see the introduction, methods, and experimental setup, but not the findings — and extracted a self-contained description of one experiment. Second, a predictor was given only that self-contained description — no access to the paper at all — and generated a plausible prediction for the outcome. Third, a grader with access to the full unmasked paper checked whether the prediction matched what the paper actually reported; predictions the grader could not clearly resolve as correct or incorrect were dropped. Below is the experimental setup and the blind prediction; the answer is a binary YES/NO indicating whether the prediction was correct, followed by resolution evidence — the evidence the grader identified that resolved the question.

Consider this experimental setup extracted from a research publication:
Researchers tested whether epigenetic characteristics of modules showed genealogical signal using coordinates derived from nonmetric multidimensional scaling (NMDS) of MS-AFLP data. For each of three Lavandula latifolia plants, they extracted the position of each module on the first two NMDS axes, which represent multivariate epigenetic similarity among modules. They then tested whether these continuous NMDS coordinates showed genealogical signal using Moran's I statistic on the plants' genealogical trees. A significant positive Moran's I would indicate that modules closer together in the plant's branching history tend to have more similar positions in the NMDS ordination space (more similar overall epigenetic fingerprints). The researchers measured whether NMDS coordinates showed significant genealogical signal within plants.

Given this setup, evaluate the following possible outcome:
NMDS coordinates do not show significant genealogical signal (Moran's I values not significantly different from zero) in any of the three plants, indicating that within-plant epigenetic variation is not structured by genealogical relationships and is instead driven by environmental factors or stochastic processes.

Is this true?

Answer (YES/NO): NO